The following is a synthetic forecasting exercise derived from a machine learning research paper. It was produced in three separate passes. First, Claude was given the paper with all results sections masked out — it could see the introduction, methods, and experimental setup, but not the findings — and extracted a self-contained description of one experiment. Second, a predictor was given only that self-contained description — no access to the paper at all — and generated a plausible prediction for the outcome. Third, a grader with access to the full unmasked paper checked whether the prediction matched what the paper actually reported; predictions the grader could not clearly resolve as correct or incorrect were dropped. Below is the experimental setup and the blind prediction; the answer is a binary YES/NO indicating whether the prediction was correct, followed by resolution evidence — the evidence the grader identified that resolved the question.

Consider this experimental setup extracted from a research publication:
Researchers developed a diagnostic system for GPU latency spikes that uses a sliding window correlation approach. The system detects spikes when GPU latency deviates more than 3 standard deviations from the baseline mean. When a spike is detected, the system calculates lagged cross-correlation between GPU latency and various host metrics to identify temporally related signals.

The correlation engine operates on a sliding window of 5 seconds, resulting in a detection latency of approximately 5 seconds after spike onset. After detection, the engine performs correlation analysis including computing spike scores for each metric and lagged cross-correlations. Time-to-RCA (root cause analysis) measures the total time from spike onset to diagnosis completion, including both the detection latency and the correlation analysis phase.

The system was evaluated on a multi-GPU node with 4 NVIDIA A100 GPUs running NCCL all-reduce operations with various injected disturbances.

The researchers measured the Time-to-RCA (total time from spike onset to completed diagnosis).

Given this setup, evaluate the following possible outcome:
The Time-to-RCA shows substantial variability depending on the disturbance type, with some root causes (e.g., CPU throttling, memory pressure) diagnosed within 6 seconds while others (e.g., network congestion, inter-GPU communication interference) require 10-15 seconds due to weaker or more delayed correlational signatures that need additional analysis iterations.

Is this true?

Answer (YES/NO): NO